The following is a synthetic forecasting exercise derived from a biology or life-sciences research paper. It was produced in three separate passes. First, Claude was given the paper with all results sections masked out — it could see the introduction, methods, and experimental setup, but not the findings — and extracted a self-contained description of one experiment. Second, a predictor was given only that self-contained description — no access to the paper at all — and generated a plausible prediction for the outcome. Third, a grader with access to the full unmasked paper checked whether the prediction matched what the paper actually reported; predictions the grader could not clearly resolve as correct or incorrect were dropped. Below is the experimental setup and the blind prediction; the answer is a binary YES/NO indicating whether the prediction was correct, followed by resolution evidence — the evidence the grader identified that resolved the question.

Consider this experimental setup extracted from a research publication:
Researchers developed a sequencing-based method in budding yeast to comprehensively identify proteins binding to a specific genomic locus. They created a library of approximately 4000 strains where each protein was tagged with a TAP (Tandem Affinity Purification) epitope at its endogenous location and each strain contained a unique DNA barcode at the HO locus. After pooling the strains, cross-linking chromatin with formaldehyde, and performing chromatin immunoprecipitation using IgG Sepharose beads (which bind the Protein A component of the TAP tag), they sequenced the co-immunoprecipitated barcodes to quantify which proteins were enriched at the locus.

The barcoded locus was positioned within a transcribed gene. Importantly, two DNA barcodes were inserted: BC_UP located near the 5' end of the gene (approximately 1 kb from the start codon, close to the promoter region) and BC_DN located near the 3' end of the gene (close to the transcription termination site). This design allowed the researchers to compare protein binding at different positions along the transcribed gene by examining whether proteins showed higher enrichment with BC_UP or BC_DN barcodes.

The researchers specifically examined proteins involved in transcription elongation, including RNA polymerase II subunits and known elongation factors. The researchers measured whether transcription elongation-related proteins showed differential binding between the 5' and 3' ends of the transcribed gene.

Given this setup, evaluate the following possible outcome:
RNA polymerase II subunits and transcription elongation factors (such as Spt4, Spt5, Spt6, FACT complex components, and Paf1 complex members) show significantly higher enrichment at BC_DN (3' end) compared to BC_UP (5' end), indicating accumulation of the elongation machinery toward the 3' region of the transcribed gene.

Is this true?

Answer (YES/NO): NO